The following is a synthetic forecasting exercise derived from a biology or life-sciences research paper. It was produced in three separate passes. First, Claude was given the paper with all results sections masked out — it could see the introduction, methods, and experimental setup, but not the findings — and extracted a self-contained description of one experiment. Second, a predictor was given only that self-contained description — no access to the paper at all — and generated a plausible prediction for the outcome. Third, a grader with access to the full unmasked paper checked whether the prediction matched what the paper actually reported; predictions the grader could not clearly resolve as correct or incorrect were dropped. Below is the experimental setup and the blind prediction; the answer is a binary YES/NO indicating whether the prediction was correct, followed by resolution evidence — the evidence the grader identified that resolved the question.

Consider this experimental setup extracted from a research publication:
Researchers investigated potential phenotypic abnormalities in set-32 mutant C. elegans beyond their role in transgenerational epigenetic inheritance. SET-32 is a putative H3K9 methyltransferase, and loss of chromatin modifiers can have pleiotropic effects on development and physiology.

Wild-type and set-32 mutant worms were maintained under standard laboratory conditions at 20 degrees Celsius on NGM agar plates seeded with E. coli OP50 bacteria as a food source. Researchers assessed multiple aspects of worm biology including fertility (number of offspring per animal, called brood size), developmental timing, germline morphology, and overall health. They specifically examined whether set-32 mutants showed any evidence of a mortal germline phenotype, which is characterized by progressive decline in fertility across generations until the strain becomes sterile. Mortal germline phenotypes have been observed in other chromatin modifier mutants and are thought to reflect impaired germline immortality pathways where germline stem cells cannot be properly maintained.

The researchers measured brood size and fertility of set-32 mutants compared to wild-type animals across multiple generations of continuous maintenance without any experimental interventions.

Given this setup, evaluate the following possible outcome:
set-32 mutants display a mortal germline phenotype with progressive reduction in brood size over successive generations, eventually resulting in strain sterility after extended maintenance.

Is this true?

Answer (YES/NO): NO